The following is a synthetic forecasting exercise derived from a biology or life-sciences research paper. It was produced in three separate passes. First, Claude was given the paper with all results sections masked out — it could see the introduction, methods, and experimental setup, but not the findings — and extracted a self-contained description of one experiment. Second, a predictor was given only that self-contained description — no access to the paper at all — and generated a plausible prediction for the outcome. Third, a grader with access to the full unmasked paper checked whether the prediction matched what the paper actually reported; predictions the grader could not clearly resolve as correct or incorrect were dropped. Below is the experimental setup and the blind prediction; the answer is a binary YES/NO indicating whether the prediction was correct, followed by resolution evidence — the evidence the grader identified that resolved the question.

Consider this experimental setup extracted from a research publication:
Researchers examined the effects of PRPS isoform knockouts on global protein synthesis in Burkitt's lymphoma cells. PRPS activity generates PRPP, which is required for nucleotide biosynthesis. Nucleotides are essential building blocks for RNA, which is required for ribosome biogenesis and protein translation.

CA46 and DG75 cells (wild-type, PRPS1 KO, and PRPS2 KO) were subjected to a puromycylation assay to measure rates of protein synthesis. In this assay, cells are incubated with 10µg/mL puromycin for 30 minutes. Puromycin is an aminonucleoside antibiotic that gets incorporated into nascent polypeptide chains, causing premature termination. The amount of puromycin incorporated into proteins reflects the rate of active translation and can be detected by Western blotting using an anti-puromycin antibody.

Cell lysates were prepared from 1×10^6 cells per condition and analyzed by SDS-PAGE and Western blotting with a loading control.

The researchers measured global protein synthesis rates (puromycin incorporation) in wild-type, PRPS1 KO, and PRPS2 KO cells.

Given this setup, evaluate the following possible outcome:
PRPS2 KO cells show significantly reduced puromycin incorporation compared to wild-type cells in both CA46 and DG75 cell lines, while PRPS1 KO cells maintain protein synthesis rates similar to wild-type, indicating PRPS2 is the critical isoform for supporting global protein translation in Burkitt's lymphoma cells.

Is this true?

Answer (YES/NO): NO